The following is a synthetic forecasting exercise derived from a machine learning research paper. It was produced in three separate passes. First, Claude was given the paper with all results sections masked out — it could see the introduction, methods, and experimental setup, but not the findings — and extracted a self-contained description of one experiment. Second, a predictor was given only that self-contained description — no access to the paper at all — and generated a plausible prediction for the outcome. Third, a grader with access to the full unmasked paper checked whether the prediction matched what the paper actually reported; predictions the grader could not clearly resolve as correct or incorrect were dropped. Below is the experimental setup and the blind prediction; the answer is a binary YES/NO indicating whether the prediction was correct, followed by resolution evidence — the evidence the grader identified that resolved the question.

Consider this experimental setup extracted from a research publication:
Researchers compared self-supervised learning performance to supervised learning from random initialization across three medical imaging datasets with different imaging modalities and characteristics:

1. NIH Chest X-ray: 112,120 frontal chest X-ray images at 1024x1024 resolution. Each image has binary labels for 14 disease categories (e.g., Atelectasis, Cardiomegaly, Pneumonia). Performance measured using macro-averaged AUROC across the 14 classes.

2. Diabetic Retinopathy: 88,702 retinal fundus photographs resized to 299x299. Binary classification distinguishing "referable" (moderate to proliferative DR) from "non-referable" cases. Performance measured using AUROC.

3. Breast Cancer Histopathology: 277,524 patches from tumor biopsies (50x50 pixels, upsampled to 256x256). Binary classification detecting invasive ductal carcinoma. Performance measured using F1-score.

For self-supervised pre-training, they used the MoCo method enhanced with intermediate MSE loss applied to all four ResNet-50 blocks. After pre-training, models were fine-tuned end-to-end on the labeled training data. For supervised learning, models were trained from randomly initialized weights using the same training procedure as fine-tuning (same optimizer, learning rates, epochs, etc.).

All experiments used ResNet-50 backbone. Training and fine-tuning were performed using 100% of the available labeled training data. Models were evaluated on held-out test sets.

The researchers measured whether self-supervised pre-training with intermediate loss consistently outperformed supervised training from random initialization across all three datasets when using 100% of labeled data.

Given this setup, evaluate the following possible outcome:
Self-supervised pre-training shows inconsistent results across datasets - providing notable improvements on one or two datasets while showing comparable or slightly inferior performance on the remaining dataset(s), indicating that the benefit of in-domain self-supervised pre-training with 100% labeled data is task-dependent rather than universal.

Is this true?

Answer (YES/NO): NO